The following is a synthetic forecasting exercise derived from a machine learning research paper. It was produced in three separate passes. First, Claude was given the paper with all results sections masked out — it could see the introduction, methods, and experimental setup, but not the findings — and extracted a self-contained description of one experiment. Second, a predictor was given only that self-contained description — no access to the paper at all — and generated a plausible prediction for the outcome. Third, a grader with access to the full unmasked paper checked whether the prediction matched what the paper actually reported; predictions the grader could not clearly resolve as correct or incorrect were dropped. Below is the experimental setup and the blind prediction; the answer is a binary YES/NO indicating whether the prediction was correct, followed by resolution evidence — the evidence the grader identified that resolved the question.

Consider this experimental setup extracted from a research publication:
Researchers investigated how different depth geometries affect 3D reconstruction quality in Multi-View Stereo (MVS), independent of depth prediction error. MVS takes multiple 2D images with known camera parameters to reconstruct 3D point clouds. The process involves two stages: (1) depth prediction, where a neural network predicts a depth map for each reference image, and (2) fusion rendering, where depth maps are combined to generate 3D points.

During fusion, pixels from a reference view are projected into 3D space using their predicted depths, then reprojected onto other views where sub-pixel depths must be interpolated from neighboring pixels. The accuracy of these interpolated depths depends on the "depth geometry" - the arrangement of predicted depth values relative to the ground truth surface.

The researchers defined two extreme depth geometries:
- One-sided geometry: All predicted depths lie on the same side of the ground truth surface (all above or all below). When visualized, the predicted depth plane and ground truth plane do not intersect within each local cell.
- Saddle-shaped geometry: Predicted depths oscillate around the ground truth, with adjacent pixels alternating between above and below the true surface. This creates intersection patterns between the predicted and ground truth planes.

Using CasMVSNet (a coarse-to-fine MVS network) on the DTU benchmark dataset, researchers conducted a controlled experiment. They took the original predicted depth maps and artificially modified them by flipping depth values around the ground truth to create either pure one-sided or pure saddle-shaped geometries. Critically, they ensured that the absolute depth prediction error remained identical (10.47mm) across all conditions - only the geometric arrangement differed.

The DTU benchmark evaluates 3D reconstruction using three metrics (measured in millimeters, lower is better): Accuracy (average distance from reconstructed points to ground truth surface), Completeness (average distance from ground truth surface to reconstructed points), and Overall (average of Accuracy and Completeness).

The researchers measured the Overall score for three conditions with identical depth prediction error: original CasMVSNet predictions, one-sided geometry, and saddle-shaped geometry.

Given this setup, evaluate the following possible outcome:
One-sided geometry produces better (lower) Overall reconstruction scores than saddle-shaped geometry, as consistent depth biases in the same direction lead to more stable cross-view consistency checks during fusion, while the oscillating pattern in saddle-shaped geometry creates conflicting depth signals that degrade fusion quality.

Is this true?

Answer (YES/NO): NO